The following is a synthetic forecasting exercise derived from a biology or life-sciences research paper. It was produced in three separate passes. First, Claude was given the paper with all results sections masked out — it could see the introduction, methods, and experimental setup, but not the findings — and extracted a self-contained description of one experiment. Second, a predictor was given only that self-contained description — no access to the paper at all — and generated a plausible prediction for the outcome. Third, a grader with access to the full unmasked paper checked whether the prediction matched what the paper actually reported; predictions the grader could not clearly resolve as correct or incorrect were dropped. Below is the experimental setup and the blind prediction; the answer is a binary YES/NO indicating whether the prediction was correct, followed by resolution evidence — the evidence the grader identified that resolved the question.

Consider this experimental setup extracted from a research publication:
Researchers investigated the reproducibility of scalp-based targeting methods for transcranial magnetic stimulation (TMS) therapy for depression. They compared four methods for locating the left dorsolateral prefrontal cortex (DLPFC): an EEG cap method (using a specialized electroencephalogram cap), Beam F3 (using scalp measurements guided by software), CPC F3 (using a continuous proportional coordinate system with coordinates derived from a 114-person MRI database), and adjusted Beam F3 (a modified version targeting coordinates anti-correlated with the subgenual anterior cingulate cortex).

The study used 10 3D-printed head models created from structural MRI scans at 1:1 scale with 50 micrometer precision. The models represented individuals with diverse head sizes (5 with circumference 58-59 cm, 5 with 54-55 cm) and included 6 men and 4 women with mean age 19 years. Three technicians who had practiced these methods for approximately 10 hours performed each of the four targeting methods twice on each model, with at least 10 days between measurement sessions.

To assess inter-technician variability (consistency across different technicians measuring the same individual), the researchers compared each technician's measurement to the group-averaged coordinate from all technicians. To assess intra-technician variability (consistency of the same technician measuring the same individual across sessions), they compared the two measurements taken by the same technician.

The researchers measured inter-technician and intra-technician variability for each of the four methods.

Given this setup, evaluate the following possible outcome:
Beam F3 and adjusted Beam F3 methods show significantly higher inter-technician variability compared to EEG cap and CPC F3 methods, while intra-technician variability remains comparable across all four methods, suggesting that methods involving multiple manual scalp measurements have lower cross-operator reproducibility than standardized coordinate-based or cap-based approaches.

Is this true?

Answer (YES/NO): NO